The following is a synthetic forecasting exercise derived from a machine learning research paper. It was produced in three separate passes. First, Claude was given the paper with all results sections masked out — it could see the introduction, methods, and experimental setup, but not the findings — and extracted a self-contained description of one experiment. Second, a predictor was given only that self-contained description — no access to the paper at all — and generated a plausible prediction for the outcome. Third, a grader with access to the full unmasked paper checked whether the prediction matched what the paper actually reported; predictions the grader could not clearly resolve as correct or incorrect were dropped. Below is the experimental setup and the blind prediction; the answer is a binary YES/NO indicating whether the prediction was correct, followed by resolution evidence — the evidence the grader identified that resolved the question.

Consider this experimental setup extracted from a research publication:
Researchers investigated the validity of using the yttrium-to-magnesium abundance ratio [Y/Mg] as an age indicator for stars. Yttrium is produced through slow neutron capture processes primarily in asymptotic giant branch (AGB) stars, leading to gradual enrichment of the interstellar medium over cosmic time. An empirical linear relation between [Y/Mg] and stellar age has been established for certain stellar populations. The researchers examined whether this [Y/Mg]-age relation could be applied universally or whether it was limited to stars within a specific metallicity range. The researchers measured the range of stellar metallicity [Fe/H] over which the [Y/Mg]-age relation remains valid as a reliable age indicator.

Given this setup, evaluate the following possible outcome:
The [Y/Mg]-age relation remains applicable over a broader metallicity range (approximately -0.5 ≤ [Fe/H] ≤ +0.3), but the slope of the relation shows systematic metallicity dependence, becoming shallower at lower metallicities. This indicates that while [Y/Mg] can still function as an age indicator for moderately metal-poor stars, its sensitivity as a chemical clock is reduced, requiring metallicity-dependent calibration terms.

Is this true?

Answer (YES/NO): NO